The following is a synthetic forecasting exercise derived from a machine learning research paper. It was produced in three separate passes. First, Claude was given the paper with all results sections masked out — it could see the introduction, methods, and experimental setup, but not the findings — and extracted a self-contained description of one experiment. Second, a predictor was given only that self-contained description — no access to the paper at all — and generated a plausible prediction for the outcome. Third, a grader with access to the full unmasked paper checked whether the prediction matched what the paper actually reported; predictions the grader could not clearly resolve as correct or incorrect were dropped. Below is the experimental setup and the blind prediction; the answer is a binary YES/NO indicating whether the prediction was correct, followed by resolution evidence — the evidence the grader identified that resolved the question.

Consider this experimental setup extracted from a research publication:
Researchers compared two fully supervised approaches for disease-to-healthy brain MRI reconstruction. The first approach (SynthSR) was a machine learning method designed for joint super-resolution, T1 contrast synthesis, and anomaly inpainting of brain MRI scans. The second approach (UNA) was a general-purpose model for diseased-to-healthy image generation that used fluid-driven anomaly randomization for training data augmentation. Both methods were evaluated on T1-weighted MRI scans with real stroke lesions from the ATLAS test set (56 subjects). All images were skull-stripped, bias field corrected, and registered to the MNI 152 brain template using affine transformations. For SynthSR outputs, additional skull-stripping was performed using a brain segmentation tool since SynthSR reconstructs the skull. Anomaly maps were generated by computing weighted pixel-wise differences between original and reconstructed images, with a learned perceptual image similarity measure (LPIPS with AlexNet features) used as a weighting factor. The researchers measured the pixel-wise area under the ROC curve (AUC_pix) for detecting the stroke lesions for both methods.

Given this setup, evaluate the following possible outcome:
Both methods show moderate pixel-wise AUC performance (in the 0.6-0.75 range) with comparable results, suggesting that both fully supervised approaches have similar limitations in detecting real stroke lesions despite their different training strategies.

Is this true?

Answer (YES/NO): NO